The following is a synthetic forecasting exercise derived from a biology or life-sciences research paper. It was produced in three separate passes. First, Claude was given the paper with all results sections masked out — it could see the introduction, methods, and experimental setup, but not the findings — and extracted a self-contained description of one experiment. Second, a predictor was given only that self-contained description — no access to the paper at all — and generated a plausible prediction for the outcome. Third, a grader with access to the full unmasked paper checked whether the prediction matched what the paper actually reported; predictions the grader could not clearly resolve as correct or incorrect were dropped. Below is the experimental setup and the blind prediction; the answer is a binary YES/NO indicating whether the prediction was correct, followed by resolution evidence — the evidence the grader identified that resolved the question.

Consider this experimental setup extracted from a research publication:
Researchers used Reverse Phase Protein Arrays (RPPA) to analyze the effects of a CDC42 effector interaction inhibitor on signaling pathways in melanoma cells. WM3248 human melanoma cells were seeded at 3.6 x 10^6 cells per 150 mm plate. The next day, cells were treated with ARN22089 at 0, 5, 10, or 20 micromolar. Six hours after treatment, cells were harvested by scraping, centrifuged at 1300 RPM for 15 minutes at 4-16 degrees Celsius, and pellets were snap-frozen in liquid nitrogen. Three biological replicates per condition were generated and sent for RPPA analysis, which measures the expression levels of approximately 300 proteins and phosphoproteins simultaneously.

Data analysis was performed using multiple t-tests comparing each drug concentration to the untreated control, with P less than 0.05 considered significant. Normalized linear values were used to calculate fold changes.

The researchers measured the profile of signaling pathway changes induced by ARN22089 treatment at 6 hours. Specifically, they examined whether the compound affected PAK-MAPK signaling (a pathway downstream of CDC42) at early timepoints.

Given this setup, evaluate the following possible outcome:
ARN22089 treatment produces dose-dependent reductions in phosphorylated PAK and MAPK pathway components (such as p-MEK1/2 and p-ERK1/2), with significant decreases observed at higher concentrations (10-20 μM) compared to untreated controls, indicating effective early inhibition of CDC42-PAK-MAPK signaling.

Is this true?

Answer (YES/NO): NO